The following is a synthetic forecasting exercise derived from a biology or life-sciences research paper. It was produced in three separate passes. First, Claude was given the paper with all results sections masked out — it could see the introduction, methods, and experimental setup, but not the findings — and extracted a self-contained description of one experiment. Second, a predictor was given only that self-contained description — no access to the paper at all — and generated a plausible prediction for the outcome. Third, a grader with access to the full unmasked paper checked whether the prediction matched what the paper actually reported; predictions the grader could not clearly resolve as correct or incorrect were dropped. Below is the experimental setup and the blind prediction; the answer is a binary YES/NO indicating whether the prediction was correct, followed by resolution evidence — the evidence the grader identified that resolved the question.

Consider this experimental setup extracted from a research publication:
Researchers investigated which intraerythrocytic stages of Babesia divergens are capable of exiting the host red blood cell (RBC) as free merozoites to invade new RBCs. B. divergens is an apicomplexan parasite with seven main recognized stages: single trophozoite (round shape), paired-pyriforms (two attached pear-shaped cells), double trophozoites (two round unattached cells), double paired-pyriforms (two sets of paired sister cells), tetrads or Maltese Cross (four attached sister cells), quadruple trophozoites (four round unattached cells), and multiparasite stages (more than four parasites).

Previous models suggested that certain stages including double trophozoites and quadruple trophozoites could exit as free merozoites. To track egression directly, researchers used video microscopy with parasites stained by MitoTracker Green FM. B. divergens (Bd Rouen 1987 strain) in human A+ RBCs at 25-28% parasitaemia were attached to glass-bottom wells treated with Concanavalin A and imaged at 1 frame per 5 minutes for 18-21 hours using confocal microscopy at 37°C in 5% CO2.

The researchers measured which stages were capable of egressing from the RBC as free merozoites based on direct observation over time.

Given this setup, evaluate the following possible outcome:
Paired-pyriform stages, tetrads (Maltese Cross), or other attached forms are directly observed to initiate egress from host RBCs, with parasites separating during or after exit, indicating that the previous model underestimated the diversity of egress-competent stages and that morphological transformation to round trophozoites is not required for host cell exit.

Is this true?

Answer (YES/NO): YES